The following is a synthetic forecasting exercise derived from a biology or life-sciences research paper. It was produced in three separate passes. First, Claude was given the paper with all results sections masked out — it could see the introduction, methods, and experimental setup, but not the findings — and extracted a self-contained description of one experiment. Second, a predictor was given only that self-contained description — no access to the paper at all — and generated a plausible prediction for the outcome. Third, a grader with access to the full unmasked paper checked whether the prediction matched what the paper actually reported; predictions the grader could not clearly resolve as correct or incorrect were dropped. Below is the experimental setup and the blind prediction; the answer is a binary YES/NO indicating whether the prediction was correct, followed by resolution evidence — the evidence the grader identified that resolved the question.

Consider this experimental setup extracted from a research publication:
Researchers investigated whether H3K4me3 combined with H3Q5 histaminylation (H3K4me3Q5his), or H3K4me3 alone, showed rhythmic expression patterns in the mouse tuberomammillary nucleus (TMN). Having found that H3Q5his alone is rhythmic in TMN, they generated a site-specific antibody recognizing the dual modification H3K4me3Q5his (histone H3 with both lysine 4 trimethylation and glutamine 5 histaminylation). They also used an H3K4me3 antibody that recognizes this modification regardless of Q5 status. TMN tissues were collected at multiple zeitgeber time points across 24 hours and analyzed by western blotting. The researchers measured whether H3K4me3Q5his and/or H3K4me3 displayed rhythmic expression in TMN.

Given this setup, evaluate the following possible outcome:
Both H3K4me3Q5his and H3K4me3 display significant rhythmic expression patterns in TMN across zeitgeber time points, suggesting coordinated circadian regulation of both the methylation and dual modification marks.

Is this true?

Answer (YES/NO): NO